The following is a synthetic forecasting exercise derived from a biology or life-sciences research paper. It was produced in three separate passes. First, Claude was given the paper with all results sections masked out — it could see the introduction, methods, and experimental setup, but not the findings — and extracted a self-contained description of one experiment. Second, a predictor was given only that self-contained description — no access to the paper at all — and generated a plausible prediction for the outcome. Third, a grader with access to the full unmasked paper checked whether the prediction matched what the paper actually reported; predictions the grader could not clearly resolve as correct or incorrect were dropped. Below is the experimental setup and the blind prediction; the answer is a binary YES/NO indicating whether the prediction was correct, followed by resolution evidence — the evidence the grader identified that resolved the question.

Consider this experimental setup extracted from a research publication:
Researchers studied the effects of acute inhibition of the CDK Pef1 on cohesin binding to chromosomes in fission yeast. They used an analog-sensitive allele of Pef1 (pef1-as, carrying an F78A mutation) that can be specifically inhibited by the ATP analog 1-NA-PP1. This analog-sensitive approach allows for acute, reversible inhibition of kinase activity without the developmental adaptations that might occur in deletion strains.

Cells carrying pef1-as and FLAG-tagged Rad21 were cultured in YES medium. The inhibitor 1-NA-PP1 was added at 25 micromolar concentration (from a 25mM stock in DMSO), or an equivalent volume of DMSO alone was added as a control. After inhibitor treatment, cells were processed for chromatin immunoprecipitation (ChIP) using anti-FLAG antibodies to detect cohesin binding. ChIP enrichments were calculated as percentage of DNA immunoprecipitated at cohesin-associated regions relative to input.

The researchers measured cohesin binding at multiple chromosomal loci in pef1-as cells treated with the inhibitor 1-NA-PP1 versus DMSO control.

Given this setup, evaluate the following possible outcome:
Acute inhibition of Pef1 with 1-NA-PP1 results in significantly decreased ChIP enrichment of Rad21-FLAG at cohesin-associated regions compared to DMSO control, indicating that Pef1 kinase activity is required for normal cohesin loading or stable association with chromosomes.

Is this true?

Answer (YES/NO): NO